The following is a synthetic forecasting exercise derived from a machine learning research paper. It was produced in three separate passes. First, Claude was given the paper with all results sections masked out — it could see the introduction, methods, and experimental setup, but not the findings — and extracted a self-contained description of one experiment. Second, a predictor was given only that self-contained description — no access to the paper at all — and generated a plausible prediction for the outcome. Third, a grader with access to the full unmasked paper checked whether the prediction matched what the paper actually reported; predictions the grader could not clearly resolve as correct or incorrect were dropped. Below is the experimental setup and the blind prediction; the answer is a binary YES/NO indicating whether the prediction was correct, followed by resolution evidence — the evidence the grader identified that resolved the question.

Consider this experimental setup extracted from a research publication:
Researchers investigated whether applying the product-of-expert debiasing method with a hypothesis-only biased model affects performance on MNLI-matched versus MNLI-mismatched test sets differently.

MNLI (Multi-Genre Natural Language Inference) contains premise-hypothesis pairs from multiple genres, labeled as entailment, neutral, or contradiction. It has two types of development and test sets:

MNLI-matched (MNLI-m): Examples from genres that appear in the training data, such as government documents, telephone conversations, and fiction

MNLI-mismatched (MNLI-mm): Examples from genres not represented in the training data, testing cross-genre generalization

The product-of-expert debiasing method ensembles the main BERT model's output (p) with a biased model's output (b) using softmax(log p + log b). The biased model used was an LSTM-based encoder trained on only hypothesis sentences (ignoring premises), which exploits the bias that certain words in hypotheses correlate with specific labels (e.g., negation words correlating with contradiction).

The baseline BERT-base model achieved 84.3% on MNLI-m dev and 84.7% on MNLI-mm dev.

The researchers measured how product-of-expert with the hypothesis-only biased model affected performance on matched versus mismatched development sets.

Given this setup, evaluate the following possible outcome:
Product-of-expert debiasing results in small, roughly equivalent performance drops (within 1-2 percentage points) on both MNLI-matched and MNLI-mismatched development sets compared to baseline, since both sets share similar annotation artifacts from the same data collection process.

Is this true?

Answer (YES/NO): YES